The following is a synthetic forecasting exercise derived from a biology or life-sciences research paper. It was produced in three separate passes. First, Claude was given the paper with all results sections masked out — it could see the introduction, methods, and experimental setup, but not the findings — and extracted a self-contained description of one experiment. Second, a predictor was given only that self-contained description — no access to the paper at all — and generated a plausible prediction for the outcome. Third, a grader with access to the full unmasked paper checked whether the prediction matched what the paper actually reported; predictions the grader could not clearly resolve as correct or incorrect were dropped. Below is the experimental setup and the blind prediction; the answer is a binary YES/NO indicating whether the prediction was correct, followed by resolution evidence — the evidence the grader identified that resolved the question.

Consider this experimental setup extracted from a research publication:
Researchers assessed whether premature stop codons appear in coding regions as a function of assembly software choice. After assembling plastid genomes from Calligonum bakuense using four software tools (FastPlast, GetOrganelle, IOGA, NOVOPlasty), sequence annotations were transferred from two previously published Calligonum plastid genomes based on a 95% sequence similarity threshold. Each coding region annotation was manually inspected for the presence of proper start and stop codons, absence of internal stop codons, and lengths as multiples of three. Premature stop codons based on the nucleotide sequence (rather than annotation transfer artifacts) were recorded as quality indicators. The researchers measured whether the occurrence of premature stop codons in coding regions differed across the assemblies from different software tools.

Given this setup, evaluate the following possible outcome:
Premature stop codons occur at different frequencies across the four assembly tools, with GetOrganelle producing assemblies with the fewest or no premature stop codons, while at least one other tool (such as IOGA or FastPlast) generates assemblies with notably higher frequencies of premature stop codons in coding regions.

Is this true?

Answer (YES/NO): YES